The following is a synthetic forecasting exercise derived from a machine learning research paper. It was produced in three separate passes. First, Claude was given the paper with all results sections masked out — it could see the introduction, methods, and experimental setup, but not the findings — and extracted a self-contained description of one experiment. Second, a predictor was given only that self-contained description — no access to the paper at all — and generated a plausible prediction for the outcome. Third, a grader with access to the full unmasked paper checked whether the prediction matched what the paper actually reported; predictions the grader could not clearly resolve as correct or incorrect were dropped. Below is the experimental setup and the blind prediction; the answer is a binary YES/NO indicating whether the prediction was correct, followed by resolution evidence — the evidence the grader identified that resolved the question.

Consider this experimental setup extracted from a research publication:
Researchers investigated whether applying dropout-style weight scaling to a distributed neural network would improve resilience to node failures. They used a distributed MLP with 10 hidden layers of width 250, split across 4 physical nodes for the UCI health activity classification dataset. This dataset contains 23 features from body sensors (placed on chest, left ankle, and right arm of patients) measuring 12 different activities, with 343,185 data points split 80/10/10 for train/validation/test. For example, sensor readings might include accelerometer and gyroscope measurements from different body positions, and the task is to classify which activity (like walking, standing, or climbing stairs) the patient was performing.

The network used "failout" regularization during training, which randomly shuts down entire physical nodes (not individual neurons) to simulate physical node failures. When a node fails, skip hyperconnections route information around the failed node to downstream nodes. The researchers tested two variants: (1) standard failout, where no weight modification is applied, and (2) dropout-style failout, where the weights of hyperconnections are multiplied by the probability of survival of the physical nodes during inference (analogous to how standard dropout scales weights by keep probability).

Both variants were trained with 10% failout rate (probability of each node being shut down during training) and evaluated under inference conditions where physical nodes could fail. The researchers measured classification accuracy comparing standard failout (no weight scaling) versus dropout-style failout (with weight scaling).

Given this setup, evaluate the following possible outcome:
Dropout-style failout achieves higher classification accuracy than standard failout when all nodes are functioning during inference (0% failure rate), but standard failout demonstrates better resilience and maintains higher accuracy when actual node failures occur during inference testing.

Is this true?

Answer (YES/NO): NO